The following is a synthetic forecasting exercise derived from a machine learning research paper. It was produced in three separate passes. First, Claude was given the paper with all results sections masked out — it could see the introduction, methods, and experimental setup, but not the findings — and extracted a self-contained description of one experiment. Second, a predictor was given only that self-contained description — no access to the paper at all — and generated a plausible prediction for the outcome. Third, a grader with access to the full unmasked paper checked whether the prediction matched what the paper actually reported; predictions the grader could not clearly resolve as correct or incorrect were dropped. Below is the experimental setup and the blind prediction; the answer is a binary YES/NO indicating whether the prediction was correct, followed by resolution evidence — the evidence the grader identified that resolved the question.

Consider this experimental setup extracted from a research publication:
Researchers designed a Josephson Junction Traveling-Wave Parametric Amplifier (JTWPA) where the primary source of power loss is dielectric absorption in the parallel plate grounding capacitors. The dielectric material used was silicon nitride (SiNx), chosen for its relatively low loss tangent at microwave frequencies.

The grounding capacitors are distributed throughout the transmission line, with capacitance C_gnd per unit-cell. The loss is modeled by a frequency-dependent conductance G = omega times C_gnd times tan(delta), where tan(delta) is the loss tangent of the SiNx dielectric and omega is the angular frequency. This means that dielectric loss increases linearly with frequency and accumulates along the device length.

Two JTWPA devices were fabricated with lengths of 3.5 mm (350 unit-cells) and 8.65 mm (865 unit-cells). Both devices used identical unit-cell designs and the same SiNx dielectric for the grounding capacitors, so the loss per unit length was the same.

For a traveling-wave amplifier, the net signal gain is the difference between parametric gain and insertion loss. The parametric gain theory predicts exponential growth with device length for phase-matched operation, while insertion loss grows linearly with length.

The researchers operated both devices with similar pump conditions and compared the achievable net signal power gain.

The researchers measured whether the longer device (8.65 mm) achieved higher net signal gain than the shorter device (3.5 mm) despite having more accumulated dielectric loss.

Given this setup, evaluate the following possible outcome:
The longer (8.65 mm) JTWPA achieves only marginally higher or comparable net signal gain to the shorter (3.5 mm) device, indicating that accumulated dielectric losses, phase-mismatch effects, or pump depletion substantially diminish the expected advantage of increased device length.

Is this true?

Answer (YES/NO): NO